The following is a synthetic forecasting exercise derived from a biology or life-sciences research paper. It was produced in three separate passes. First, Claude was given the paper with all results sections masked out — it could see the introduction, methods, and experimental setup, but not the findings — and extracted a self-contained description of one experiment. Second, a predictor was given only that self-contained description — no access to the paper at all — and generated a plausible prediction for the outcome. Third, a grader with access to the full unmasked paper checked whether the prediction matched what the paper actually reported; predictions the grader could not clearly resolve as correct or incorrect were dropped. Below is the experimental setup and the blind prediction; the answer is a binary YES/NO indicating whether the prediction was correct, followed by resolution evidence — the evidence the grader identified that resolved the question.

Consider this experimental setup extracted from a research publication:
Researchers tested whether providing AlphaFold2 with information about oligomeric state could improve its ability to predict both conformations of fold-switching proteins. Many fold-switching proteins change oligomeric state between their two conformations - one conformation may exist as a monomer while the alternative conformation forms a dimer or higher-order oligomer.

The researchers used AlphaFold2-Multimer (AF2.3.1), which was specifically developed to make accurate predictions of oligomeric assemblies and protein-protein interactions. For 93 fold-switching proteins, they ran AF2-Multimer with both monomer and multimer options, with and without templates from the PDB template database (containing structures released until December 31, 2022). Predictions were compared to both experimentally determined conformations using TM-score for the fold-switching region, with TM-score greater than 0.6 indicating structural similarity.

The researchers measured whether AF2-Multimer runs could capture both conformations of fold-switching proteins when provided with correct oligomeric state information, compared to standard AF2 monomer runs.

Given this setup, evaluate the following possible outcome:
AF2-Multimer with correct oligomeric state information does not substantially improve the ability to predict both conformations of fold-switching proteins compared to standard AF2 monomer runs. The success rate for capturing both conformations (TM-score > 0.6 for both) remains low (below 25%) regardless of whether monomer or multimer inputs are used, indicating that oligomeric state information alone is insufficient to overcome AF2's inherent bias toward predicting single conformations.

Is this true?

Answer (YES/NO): YES